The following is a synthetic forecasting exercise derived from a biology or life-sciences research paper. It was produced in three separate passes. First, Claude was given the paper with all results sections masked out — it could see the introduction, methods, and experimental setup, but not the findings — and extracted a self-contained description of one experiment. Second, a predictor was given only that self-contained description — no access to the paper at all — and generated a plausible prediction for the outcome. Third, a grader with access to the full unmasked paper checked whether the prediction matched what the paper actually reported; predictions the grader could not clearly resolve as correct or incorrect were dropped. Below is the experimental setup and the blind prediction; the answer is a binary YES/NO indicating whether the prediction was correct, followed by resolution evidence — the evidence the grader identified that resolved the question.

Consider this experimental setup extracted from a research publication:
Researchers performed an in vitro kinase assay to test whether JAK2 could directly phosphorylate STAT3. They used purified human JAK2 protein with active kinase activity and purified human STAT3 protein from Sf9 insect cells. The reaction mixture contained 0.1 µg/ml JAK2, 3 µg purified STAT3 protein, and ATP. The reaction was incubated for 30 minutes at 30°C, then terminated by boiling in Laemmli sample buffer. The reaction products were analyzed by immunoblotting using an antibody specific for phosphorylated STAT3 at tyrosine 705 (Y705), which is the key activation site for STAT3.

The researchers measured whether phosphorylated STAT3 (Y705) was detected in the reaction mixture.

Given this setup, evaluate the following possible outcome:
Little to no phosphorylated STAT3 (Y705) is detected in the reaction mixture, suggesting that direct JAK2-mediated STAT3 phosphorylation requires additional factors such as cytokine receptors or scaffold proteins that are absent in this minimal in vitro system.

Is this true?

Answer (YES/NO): NO